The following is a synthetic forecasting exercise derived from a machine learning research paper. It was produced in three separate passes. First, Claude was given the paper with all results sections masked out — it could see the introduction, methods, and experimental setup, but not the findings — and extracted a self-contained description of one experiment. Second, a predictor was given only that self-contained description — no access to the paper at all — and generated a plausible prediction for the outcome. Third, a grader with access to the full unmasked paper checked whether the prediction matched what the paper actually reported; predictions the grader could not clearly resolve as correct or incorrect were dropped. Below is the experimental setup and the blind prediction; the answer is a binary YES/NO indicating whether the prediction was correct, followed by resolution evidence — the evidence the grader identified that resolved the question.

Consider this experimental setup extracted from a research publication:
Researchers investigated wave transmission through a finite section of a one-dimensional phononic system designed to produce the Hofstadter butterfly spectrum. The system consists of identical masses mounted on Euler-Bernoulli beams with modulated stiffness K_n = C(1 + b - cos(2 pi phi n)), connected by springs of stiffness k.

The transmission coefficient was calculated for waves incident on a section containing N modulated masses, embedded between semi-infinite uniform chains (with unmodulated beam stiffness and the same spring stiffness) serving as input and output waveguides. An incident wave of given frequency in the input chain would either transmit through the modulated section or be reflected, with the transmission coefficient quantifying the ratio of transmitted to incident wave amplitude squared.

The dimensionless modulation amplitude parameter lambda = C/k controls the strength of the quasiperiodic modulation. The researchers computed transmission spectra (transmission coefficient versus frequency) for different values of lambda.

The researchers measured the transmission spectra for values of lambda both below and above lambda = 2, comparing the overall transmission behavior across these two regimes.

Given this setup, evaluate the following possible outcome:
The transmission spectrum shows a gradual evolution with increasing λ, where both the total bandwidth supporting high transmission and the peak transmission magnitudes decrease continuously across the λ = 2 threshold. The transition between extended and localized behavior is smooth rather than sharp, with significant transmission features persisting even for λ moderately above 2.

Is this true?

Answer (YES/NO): NO